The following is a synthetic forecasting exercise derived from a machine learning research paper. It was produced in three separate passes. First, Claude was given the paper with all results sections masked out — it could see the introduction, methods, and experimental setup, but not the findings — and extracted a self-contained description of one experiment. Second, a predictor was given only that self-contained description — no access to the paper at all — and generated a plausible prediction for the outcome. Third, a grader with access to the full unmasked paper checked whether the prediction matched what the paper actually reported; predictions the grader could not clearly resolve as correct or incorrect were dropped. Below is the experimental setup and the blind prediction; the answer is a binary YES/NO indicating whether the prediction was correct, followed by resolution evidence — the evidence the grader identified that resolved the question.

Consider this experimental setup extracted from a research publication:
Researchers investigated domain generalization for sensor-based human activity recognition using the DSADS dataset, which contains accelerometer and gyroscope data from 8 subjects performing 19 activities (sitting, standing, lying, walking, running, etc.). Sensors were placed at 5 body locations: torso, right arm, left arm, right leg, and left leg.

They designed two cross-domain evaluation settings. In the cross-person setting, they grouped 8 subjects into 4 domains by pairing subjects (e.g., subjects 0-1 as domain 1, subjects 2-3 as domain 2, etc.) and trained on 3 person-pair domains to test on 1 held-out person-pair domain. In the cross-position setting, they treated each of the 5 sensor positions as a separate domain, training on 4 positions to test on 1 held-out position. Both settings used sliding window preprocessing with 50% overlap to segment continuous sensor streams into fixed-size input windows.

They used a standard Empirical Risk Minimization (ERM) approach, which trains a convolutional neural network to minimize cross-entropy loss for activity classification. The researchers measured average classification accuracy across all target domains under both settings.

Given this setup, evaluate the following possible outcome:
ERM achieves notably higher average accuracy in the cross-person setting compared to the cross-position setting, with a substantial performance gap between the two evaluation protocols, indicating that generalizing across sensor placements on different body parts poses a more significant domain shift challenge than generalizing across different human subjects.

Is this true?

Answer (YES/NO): YES